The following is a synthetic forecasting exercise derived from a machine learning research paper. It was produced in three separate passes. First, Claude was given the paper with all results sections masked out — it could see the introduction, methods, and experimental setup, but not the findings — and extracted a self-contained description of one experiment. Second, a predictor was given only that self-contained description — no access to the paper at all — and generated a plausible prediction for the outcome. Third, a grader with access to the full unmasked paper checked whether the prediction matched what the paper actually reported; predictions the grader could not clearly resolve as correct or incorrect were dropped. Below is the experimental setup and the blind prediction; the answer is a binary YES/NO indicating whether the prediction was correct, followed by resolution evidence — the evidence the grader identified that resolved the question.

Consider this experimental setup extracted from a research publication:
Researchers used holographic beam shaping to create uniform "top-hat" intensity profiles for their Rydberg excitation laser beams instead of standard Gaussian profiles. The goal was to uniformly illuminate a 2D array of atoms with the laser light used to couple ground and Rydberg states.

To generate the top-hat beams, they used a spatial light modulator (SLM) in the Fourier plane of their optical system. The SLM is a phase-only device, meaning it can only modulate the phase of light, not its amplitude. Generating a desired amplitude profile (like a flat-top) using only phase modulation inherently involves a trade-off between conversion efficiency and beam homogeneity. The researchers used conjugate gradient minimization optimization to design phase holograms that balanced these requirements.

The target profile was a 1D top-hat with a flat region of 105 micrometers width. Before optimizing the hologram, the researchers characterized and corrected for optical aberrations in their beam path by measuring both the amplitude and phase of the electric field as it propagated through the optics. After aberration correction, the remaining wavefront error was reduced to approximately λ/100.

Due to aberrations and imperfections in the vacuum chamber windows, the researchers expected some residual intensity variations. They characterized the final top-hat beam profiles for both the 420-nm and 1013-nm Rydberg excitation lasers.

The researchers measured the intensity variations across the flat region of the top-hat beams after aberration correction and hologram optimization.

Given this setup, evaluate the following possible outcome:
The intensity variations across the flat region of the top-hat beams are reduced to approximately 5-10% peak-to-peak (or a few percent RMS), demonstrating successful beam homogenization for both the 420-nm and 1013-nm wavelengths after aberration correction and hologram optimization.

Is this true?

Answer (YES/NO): YES